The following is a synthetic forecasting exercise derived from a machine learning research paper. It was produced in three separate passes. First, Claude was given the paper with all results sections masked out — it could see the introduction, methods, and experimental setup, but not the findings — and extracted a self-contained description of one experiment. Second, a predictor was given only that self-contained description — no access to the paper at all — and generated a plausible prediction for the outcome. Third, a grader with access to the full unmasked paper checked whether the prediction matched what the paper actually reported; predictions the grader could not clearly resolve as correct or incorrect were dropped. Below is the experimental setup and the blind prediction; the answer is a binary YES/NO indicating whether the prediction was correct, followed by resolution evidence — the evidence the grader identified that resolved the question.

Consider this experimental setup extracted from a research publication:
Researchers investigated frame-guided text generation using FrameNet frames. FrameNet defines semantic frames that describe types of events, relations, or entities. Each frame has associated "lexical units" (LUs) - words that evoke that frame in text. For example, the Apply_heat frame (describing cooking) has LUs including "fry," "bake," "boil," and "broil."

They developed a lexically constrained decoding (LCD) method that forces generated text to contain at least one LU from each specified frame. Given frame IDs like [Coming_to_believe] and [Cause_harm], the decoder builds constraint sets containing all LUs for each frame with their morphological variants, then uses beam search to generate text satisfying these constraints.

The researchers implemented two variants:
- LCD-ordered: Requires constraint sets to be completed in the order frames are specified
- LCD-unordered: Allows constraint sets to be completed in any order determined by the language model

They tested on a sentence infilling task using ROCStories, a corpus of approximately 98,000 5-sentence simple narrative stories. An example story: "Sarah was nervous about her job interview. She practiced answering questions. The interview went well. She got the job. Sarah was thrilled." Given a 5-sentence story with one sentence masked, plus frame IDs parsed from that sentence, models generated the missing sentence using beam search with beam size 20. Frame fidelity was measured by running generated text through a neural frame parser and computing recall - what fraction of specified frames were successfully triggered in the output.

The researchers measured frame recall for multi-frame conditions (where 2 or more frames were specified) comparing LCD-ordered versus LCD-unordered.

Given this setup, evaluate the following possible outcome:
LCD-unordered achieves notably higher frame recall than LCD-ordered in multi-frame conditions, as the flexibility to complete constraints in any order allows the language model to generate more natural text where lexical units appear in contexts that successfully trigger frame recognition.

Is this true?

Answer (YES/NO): NO